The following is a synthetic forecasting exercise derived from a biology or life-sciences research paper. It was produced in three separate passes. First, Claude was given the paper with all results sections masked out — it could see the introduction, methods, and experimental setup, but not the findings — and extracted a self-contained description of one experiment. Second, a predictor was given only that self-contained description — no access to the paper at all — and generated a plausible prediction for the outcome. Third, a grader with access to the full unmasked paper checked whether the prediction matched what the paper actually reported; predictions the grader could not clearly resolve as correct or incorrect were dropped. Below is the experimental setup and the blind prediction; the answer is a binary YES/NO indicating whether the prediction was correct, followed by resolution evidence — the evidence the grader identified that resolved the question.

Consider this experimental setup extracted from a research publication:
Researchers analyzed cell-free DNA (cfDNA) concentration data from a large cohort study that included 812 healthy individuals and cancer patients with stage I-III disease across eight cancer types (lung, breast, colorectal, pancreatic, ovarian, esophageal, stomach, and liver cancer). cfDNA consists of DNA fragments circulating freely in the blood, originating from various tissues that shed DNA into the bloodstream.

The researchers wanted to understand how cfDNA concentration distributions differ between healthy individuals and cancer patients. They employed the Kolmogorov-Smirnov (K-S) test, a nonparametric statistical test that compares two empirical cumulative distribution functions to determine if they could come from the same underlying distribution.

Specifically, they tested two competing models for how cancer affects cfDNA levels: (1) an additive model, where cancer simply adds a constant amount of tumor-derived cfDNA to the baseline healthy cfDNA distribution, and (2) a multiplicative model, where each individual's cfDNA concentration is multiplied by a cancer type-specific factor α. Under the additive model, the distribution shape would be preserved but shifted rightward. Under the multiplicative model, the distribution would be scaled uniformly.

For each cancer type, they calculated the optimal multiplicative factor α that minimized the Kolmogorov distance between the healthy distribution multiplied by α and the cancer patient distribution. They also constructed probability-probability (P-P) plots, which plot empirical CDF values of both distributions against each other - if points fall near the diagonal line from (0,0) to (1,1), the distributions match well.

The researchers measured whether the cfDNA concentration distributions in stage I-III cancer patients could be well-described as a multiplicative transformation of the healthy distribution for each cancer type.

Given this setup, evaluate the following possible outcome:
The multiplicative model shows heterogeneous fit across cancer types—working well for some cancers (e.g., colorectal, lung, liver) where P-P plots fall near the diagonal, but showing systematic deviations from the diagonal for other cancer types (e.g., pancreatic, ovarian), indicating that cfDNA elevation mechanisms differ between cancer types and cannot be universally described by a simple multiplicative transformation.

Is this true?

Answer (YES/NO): NO